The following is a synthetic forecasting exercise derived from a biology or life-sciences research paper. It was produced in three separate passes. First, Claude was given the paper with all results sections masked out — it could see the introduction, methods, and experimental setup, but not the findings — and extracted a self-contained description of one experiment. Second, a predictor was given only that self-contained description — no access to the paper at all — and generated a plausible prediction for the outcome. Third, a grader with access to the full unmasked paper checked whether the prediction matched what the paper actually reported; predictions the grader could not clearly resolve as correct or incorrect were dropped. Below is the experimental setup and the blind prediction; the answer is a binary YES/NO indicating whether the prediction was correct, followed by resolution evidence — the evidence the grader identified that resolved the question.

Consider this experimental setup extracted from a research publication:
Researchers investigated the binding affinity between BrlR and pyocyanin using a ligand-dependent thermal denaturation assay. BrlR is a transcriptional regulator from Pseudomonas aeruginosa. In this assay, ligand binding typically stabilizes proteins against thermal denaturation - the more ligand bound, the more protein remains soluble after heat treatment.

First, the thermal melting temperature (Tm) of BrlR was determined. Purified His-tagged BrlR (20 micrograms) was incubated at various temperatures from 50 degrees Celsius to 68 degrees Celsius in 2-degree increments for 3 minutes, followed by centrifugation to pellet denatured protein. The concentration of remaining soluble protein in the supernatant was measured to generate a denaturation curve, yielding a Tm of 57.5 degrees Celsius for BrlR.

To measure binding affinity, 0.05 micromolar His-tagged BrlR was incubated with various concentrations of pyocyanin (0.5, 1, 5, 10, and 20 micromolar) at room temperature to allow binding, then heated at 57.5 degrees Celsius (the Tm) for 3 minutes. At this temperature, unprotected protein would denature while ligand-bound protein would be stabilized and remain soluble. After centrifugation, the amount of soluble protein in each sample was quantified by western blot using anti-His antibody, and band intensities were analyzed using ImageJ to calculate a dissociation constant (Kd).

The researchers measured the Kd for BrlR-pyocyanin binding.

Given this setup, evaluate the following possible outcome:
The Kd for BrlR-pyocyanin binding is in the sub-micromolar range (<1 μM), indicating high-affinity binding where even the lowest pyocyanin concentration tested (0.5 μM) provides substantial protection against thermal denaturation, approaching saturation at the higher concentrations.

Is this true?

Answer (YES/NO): YES